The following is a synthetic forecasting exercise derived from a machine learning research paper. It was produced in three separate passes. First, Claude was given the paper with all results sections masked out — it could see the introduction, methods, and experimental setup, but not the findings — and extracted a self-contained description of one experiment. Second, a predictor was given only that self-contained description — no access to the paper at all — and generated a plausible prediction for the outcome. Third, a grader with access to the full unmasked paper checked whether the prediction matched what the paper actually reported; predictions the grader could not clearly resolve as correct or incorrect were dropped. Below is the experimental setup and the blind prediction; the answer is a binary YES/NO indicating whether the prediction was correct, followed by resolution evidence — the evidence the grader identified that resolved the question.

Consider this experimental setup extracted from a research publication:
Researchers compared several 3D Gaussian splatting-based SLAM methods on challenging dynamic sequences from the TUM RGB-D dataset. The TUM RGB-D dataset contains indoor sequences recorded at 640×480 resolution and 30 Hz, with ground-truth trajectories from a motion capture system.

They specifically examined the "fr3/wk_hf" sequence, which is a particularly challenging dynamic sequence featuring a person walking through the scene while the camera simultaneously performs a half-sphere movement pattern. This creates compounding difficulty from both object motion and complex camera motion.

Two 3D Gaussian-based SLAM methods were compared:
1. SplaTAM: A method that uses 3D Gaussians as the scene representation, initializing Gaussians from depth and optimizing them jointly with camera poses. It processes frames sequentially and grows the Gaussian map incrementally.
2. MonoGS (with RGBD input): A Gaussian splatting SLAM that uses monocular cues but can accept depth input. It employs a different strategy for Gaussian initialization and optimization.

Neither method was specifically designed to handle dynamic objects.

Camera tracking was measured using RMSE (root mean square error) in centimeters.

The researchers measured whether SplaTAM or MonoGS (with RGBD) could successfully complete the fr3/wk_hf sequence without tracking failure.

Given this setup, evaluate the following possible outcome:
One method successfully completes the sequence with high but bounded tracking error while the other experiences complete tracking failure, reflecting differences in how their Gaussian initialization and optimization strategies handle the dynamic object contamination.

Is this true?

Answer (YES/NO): YES